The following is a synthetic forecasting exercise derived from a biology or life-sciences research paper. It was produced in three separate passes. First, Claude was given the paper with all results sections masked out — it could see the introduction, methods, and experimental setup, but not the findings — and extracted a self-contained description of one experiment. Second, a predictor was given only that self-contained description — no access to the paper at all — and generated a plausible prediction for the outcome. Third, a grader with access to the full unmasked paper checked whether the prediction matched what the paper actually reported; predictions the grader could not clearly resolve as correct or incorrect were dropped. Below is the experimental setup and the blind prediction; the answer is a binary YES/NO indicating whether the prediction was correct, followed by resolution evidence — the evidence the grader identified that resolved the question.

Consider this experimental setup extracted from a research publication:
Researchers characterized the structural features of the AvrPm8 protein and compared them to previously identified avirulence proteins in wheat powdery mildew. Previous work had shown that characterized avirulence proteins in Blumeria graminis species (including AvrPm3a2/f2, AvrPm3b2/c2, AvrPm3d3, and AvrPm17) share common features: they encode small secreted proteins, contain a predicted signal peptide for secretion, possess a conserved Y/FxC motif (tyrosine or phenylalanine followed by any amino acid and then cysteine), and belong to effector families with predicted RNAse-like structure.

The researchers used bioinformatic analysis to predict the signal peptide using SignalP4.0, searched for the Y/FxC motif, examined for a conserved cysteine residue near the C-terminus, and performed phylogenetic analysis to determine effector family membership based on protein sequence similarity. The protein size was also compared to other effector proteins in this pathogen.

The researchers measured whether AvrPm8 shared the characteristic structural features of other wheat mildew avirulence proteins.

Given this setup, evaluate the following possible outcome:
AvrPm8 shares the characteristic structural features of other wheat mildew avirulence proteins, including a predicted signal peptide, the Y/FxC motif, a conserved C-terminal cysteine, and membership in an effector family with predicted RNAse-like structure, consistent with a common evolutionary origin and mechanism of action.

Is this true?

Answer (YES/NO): YES